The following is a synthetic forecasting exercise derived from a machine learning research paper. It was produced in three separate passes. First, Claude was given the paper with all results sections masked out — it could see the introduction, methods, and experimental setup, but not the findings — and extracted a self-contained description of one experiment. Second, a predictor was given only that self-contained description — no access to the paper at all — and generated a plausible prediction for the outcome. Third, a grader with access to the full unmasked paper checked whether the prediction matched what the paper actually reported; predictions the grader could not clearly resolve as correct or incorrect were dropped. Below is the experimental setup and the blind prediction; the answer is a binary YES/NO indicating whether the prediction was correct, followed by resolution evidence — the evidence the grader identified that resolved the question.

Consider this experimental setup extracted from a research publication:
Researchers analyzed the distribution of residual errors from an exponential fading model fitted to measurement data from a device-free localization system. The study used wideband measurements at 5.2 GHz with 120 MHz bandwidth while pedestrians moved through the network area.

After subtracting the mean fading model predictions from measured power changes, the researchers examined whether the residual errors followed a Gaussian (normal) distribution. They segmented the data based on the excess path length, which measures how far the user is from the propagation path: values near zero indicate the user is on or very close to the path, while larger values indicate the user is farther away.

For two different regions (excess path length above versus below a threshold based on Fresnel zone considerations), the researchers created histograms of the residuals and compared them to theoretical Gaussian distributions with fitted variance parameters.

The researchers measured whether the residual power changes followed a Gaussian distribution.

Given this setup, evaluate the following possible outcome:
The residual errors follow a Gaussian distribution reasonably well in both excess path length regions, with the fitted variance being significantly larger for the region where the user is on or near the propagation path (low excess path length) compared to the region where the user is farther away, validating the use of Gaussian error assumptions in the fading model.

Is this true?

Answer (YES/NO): NO